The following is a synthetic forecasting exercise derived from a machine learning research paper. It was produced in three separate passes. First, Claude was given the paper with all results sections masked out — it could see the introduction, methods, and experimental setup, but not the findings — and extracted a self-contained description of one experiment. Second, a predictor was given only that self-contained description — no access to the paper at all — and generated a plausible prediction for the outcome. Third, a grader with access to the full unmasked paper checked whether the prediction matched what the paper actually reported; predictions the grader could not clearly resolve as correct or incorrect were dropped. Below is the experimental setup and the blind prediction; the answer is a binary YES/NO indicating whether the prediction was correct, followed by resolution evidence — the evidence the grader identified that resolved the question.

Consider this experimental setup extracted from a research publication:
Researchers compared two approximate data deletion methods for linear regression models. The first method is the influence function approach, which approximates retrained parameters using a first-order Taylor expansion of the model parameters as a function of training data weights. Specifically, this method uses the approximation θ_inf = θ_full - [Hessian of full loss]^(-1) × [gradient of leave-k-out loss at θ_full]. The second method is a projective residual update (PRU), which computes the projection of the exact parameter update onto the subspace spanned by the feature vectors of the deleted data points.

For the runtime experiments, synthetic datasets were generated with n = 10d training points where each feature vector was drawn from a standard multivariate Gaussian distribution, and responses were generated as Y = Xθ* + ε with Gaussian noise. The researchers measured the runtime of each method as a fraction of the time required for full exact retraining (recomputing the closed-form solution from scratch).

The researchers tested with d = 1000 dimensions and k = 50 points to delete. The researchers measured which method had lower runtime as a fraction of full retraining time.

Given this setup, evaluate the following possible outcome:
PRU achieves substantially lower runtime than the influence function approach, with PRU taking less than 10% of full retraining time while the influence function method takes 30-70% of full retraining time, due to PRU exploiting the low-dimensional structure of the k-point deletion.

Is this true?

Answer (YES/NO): NO